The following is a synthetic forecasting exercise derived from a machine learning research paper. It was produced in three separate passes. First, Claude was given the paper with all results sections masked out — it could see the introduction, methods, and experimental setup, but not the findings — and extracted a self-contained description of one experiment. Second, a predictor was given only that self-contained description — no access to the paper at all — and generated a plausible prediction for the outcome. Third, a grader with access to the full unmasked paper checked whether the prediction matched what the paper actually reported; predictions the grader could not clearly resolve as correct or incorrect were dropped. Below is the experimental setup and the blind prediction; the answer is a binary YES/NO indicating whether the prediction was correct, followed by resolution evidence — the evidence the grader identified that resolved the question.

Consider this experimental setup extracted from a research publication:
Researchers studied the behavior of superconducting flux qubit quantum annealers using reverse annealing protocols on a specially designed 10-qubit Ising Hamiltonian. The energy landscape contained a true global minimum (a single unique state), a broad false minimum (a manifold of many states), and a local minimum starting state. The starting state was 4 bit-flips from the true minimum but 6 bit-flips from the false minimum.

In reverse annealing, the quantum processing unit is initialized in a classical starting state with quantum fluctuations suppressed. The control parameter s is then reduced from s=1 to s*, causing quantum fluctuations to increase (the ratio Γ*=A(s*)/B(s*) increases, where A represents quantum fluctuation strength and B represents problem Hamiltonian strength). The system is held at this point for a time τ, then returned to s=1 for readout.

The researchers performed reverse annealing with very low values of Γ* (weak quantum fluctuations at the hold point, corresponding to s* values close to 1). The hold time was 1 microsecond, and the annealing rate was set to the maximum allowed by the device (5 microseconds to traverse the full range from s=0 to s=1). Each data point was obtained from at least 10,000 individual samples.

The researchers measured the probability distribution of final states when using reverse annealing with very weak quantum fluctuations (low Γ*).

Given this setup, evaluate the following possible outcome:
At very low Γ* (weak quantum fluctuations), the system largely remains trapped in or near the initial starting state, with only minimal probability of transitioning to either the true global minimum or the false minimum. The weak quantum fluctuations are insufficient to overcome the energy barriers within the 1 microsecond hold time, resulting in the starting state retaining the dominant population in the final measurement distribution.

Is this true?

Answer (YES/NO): YES